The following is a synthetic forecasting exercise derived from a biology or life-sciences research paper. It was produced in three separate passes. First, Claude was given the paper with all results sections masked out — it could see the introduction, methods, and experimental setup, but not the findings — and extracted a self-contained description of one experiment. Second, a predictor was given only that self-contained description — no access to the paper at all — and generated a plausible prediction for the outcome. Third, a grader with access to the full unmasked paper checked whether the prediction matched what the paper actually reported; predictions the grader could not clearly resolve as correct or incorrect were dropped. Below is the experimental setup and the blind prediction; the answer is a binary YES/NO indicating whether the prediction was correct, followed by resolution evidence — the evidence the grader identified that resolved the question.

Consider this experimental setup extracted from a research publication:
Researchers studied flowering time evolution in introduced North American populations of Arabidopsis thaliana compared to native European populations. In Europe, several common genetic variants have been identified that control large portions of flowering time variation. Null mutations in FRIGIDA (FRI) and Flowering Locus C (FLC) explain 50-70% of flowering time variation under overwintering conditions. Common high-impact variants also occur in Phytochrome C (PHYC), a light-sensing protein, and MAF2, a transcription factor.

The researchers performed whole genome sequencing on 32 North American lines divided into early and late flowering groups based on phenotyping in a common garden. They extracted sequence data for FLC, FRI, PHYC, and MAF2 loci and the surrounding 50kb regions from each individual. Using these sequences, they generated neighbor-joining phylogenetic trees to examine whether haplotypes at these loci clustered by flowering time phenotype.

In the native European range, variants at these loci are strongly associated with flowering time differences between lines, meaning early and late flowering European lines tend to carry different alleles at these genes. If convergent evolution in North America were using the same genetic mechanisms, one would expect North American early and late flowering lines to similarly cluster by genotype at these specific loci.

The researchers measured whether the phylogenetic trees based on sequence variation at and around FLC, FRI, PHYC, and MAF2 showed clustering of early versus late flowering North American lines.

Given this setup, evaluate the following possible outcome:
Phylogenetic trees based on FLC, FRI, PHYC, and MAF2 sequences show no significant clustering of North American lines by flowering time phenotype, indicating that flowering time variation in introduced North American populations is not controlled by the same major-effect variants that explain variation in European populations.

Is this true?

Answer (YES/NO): YES